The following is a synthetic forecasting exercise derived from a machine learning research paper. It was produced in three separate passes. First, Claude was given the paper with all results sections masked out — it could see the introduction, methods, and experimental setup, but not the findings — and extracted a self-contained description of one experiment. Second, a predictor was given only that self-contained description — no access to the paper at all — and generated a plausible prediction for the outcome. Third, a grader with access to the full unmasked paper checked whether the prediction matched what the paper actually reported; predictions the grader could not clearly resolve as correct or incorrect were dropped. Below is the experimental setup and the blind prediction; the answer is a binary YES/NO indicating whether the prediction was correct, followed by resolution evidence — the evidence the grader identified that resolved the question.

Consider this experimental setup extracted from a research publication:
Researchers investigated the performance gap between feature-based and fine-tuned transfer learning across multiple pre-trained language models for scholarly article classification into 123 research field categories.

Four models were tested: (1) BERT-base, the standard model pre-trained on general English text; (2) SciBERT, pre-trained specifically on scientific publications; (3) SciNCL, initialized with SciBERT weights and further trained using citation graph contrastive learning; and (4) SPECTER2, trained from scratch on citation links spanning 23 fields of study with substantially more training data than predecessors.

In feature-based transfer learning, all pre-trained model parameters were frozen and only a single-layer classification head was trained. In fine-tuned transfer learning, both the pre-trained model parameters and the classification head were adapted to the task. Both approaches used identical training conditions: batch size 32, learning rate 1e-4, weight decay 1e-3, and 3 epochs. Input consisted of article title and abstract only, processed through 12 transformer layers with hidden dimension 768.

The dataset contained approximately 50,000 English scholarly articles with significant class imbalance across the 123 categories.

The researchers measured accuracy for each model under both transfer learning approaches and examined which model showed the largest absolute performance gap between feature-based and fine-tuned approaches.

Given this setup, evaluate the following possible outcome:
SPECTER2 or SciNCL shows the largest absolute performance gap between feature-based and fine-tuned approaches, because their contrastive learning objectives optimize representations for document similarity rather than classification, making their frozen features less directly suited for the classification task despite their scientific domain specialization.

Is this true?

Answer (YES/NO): NO